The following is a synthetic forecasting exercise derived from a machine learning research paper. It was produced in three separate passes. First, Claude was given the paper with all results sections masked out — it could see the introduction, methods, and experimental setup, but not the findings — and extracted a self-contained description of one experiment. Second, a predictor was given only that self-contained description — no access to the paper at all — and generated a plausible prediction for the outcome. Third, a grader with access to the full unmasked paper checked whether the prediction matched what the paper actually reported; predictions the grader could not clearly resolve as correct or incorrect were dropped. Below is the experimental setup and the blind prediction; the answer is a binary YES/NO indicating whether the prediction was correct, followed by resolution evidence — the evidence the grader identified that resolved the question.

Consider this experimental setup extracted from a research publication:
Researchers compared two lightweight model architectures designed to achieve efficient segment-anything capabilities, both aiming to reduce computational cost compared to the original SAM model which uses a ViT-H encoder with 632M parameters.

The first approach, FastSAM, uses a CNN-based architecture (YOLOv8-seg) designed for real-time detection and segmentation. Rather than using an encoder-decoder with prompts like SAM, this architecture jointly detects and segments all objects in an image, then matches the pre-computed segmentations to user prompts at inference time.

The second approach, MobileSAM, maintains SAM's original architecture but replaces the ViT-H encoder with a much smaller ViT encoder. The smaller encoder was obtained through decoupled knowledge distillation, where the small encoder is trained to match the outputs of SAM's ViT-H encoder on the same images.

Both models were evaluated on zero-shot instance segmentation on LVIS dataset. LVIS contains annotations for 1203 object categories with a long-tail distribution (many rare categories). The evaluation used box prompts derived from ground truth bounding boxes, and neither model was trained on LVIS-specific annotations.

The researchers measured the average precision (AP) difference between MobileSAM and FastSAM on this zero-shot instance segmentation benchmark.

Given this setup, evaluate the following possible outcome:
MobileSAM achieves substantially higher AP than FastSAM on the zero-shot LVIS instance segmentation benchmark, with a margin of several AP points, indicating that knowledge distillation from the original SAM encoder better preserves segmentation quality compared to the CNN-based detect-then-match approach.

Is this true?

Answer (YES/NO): NO